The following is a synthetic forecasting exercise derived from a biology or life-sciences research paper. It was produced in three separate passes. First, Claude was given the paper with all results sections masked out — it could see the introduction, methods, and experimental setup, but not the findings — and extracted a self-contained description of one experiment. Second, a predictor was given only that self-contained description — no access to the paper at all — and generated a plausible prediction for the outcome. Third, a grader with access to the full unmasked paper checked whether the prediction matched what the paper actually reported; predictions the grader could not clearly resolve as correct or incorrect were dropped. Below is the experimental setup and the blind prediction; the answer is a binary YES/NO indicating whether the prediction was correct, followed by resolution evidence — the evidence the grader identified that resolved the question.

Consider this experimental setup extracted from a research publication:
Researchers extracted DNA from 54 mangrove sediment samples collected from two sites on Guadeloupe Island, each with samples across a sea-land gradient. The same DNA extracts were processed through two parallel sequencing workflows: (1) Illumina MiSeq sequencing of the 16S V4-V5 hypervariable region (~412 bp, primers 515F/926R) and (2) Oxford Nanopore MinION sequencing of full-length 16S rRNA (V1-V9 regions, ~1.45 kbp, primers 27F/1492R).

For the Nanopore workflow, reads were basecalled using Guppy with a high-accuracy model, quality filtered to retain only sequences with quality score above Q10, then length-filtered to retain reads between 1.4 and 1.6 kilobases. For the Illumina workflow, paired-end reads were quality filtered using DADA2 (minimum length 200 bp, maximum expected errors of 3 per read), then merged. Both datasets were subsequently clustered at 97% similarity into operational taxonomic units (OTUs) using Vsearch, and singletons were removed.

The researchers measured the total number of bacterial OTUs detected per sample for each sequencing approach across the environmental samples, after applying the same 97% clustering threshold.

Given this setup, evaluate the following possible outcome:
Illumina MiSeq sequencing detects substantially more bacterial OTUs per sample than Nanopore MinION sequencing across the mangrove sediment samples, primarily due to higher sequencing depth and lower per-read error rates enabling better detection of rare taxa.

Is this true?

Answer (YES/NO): NO